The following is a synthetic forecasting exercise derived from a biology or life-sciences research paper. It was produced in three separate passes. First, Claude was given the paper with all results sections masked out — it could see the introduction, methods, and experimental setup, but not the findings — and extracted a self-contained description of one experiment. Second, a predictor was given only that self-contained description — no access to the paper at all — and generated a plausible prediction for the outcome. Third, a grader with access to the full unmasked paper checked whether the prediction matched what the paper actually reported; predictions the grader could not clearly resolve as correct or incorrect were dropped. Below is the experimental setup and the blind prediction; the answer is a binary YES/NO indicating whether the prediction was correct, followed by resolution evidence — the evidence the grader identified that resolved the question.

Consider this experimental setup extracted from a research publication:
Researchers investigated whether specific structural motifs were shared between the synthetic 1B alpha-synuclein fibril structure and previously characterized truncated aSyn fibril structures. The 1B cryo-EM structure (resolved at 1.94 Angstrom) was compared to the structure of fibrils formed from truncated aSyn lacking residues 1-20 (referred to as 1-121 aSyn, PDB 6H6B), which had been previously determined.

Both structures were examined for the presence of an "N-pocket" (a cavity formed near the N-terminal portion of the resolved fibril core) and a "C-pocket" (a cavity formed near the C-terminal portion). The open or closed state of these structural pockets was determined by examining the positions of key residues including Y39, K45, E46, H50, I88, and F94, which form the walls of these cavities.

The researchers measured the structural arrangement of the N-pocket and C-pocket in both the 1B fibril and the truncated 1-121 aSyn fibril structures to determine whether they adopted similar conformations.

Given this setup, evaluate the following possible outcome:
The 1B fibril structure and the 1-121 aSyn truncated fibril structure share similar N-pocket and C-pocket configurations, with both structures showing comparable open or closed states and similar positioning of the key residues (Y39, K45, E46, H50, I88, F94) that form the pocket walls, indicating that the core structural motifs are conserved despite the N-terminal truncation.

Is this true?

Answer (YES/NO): NO